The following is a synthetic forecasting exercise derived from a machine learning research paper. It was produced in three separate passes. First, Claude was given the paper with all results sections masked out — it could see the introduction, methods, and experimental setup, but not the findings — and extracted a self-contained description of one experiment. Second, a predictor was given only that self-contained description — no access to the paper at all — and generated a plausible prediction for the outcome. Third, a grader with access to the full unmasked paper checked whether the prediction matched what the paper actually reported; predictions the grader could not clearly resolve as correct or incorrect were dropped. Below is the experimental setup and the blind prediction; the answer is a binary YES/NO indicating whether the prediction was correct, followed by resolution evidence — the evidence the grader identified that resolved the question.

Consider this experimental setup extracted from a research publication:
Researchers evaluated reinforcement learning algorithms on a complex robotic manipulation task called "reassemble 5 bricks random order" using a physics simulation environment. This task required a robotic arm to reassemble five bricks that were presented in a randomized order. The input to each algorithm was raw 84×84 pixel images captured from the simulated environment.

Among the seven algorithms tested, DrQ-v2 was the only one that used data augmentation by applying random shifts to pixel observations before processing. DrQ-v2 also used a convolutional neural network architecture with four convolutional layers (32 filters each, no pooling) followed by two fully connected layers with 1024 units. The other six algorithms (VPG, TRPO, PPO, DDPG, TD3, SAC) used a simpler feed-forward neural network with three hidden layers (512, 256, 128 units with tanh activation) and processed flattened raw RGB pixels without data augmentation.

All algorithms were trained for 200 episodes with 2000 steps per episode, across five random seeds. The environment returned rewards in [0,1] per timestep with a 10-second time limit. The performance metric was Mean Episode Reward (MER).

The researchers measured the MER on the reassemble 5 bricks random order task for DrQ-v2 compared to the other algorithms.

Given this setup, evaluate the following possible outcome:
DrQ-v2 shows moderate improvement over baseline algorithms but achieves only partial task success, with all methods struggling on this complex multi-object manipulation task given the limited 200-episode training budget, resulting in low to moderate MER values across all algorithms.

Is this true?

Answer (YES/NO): NO